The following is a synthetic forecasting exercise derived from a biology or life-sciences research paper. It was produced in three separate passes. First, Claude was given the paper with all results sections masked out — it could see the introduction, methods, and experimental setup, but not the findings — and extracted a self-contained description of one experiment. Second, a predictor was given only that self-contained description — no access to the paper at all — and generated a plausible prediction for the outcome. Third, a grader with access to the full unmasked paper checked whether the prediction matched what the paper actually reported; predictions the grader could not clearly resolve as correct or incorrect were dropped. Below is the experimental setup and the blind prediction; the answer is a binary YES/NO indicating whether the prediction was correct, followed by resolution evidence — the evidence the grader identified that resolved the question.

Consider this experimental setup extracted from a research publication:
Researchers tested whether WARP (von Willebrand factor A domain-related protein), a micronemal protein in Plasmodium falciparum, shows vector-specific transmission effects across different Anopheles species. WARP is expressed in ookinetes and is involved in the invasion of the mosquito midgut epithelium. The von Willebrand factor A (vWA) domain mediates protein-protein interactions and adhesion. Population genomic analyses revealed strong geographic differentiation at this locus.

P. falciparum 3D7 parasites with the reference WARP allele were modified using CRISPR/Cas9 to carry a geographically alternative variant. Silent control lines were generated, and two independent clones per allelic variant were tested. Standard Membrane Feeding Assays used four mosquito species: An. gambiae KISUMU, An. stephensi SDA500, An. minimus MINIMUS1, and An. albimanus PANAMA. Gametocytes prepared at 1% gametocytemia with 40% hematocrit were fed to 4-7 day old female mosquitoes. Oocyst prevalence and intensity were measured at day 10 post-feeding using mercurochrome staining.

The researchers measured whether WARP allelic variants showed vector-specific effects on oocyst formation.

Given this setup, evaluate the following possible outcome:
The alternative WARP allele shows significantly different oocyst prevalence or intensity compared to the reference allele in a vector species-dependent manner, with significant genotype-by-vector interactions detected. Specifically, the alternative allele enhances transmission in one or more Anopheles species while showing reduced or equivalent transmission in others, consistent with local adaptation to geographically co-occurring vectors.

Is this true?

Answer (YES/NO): YES